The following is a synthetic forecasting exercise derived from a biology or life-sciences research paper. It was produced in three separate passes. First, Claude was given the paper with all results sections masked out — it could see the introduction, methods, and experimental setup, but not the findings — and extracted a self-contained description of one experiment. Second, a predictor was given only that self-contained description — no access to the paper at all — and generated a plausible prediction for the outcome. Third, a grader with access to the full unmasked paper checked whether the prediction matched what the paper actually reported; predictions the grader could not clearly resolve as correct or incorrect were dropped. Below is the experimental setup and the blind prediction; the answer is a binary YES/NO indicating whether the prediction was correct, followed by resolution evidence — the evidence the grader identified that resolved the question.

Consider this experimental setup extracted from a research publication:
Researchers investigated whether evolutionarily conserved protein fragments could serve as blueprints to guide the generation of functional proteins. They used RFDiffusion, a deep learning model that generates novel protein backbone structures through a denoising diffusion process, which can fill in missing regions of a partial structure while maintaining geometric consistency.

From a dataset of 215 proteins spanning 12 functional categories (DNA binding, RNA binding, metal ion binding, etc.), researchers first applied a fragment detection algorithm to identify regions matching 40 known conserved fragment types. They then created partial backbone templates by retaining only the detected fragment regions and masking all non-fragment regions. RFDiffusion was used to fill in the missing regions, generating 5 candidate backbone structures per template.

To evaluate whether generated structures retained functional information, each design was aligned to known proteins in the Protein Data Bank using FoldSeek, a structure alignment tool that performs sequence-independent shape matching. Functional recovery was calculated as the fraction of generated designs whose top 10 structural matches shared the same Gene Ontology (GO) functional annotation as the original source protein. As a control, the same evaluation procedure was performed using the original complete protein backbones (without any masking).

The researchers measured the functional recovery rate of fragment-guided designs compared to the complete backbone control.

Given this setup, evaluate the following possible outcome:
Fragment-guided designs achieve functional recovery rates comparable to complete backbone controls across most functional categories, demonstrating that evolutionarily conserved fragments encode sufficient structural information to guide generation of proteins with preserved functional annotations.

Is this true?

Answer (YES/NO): NO